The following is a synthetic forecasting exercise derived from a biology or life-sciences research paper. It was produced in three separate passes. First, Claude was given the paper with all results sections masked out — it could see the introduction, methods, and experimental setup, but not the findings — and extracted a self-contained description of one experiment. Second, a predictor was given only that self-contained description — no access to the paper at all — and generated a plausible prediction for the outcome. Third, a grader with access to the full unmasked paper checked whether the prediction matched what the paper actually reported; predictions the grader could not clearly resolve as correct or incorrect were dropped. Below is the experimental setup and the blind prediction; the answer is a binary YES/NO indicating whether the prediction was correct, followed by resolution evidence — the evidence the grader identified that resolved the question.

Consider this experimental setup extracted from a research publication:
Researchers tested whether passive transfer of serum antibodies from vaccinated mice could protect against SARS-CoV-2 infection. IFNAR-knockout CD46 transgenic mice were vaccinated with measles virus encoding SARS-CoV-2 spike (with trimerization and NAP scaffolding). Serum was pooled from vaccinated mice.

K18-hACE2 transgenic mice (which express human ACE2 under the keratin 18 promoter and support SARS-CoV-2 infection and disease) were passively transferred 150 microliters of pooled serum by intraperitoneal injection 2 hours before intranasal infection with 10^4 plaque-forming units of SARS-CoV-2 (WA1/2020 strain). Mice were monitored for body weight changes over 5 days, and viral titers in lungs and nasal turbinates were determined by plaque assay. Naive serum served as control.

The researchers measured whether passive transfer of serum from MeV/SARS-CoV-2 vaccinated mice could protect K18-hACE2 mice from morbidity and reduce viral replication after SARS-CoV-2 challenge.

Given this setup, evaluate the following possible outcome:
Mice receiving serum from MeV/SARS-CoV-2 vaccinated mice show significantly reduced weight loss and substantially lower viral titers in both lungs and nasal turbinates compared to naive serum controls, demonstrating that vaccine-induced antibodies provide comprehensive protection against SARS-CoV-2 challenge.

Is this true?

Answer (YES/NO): NO